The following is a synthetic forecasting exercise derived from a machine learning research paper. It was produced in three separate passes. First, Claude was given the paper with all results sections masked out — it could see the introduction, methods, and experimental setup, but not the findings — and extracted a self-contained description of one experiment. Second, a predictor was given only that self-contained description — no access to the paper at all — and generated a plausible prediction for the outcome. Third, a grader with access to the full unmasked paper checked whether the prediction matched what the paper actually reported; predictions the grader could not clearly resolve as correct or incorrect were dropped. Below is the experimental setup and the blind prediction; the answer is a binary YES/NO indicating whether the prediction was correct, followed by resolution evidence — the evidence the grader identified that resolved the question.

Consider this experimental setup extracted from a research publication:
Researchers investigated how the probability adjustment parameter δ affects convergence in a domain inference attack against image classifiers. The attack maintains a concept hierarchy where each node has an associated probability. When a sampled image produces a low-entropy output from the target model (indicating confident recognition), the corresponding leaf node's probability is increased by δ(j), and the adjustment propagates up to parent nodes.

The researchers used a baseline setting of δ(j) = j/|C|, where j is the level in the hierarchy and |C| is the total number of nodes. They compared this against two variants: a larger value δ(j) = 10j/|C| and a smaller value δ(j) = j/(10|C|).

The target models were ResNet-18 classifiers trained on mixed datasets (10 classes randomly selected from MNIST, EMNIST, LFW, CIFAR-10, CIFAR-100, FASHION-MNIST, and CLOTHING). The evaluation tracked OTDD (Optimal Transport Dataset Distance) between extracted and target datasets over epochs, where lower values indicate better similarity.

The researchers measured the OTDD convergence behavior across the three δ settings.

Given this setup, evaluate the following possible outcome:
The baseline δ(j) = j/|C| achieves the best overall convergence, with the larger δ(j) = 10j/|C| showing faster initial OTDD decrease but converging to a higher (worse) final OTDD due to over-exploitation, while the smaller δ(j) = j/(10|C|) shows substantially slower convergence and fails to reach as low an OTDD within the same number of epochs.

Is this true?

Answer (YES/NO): NO